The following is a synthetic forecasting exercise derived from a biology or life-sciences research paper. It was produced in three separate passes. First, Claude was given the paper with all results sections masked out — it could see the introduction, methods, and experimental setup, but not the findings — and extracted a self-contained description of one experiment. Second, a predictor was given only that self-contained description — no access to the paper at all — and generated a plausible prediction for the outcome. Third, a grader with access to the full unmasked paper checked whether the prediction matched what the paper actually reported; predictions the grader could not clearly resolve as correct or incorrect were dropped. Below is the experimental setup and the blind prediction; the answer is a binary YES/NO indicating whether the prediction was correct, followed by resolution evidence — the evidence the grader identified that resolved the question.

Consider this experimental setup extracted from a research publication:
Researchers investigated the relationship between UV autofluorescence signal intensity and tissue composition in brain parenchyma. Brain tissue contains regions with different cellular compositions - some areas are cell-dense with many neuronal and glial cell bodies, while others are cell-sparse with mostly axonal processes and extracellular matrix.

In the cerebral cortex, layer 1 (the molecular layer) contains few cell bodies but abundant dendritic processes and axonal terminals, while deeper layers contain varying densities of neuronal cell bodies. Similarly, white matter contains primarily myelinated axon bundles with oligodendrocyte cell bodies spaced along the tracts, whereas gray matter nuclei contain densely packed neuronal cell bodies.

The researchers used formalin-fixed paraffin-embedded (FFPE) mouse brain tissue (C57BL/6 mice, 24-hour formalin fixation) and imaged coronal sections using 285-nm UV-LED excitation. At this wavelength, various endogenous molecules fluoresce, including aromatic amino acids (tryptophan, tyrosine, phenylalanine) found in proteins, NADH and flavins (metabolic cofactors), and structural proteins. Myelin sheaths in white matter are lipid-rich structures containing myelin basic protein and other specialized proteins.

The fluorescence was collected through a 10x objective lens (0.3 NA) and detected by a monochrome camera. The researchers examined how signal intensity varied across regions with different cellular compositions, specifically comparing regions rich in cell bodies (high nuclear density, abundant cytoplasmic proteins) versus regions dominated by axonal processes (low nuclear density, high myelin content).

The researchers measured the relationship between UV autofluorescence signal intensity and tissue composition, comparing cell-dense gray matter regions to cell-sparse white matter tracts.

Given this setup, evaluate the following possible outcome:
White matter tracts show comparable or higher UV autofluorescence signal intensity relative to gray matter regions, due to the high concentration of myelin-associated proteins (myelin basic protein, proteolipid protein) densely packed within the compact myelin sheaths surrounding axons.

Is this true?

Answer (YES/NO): NO